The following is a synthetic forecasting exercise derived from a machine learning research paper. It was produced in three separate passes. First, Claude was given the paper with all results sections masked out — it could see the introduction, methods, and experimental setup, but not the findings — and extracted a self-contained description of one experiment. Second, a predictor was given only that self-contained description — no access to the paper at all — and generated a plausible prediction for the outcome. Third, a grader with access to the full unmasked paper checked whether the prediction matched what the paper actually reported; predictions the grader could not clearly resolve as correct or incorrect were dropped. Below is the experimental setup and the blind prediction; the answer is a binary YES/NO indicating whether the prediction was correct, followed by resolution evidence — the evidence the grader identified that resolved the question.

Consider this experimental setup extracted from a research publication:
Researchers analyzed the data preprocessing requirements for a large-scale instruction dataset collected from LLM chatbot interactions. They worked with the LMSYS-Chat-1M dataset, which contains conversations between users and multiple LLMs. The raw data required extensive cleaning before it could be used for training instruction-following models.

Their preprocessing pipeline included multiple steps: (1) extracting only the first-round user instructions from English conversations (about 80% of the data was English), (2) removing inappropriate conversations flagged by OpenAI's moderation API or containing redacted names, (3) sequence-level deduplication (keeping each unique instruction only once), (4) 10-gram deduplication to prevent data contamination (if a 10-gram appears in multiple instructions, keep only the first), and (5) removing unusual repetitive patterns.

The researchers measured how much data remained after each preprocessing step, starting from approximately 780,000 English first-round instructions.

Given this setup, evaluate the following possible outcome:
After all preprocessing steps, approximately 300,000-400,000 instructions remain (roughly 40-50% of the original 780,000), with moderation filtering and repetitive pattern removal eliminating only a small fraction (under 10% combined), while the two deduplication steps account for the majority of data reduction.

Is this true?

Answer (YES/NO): NO